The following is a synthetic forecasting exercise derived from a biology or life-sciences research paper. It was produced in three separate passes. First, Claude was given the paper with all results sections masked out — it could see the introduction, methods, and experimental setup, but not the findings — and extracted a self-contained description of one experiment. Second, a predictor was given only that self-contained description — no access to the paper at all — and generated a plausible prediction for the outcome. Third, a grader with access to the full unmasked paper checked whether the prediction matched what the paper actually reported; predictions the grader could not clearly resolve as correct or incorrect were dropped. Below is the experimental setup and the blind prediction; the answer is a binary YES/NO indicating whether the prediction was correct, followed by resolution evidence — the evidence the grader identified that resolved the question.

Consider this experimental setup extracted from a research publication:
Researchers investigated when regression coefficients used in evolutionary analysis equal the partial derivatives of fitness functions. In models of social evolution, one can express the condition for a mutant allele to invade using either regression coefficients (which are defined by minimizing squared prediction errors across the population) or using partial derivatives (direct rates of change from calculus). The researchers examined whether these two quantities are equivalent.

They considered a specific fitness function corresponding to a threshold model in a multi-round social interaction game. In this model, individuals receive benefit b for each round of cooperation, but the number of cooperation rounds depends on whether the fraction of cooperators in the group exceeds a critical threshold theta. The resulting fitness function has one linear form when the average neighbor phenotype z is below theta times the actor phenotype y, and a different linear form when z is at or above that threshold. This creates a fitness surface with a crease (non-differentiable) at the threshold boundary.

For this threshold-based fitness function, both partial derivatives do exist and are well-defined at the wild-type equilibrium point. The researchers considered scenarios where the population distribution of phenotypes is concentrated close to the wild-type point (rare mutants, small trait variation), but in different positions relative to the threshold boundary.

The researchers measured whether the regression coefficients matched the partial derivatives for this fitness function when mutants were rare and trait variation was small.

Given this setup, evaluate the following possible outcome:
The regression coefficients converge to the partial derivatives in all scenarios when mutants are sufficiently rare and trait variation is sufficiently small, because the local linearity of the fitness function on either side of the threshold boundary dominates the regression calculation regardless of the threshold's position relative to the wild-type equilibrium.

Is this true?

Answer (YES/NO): NO